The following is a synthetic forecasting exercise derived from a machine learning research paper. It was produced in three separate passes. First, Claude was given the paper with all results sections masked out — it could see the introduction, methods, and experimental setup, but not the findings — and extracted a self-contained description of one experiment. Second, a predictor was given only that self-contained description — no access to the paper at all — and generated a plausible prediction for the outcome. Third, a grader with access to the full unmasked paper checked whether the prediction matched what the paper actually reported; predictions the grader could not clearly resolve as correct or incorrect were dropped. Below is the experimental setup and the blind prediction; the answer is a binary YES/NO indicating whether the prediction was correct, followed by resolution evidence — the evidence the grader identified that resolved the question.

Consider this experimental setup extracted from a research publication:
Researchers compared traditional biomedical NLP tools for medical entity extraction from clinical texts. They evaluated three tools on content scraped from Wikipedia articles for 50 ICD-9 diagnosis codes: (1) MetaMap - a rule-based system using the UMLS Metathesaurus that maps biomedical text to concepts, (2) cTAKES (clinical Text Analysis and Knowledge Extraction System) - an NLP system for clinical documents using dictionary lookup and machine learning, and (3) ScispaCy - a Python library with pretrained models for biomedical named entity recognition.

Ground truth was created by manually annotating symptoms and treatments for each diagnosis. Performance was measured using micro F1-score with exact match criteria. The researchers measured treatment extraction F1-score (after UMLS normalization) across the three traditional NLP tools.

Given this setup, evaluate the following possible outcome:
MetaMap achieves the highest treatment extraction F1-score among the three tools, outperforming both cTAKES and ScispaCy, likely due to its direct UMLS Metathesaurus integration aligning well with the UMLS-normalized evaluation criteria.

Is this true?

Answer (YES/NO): NO